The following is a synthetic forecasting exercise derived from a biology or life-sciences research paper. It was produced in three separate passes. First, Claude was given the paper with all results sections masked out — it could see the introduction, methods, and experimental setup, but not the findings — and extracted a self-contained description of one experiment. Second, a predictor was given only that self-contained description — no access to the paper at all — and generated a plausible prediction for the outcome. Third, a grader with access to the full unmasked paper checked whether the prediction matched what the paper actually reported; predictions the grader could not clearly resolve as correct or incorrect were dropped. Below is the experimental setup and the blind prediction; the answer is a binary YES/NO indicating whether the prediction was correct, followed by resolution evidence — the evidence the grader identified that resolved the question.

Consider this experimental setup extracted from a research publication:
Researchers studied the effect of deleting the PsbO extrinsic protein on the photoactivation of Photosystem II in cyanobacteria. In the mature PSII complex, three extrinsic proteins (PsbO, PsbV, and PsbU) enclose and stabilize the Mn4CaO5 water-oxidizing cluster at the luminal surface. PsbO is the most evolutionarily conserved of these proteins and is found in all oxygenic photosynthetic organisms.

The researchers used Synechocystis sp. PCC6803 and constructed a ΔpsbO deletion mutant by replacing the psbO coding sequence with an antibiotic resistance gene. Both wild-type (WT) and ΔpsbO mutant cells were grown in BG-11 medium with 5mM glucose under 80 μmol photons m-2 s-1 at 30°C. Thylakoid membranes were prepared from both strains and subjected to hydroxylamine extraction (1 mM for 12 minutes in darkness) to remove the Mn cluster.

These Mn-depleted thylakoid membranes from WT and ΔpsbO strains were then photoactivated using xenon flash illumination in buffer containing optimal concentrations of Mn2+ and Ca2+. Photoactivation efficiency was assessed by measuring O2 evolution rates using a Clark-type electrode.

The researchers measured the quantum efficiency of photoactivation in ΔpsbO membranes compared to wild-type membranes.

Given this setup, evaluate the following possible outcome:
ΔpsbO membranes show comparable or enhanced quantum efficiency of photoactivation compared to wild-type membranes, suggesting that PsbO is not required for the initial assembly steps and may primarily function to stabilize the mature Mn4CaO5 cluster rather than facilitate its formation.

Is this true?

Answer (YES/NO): NO